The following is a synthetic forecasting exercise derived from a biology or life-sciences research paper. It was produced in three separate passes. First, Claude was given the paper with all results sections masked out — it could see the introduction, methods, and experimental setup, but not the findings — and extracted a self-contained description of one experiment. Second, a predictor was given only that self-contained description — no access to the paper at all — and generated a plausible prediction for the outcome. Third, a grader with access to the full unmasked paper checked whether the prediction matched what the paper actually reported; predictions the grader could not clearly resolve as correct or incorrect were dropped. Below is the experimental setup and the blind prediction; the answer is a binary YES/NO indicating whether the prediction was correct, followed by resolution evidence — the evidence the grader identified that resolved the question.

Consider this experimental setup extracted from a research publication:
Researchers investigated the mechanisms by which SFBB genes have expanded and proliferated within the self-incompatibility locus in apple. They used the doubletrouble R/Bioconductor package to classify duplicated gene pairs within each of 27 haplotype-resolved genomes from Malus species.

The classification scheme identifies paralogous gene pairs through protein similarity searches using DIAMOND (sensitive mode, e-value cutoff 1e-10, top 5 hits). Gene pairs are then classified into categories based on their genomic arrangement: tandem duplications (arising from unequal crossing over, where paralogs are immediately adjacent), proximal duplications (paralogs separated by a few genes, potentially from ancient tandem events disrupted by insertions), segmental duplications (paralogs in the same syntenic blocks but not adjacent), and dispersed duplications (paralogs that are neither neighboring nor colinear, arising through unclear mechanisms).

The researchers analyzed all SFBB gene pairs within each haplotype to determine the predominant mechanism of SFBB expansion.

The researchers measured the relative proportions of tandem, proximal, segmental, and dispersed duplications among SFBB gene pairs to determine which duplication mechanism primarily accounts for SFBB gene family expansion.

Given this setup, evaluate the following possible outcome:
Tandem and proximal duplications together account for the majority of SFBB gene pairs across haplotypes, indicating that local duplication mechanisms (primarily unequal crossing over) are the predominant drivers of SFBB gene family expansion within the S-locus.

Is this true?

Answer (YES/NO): YES